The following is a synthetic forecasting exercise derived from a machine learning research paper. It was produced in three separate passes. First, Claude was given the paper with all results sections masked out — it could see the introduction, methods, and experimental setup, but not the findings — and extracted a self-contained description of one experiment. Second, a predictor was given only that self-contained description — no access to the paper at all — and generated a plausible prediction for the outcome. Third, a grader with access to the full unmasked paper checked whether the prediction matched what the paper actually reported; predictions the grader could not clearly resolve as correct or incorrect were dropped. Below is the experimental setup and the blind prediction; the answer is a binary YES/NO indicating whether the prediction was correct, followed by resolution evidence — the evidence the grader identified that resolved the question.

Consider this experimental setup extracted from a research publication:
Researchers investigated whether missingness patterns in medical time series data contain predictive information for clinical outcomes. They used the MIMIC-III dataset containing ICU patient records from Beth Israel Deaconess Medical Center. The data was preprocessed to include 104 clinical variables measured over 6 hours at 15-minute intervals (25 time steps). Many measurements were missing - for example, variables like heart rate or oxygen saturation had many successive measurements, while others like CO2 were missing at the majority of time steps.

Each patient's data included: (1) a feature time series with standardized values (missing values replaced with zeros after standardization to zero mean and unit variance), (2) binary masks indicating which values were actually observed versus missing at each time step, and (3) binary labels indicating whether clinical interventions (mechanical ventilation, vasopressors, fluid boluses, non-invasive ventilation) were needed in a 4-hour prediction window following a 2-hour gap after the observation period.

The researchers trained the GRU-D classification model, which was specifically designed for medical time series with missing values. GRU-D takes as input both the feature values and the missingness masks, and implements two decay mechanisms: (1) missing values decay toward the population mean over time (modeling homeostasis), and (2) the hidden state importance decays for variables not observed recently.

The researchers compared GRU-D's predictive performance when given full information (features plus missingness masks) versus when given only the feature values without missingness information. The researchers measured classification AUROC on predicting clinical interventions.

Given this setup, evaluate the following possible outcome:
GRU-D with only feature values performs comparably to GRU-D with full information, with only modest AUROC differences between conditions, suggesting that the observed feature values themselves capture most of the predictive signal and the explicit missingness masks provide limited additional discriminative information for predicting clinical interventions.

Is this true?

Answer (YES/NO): NO